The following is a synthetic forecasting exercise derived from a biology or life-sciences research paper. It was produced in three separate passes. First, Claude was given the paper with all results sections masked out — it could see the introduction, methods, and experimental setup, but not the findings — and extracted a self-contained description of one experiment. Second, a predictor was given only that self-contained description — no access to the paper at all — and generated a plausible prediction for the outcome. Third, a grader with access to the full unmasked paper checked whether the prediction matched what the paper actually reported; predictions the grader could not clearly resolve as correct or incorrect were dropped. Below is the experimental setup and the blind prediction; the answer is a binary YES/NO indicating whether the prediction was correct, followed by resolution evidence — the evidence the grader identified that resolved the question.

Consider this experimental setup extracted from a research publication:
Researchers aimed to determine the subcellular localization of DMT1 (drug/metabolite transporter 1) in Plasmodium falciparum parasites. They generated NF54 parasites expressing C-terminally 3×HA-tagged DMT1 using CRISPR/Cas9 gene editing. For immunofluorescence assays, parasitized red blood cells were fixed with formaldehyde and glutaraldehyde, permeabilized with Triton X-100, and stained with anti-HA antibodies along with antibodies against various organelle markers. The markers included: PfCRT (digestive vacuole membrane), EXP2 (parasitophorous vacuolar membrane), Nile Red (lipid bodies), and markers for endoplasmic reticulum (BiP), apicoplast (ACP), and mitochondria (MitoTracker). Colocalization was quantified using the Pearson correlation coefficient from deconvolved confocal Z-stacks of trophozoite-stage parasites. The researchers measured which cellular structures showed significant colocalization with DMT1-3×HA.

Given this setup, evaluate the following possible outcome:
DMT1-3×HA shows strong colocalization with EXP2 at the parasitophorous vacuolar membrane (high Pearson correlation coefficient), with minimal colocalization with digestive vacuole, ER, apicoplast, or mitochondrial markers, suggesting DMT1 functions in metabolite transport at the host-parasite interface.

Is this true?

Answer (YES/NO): NO